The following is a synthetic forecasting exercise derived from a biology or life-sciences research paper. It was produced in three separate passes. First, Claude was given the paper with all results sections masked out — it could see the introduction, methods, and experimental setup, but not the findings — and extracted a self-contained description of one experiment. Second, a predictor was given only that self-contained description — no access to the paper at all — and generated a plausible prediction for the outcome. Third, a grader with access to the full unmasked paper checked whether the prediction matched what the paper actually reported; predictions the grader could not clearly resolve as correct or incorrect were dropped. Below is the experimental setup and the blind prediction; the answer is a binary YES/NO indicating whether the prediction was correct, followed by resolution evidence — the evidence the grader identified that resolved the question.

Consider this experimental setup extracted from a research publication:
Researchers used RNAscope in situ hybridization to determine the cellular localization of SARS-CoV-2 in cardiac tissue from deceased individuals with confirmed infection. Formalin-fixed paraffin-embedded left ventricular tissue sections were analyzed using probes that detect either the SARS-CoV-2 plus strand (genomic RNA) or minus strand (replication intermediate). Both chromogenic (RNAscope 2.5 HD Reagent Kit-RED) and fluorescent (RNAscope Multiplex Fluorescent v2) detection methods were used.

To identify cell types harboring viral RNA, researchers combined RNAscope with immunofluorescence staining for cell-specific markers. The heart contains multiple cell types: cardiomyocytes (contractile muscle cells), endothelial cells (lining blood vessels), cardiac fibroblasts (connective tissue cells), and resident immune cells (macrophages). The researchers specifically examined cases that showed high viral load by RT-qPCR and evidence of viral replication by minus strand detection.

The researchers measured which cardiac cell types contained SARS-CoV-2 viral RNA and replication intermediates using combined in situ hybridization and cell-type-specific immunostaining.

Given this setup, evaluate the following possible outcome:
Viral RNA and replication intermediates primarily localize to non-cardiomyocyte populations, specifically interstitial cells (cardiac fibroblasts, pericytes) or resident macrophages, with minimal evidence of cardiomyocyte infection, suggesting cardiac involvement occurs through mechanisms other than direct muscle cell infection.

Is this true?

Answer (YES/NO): YES